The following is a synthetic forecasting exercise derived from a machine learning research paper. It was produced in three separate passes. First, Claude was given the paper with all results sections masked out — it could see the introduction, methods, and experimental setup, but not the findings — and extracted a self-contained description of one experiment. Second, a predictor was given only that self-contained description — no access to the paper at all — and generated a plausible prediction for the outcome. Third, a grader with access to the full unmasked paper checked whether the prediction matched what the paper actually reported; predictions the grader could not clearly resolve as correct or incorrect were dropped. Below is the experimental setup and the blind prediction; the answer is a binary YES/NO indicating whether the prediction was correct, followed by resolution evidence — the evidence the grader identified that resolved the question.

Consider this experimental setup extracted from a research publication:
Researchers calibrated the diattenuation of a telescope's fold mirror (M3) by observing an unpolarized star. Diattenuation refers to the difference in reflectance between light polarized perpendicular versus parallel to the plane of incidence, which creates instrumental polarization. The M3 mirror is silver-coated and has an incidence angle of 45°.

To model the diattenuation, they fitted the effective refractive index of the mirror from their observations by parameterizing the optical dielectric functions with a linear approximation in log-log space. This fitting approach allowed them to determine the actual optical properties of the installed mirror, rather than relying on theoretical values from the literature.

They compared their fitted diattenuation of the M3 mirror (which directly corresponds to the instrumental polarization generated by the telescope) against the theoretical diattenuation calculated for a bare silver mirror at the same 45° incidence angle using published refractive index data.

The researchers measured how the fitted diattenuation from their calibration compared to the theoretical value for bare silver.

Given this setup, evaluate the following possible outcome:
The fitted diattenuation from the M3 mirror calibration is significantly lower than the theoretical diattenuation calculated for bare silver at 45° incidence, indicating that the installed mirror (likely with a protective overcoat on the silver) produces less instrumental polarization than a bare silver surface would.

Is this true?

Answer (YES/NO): NO